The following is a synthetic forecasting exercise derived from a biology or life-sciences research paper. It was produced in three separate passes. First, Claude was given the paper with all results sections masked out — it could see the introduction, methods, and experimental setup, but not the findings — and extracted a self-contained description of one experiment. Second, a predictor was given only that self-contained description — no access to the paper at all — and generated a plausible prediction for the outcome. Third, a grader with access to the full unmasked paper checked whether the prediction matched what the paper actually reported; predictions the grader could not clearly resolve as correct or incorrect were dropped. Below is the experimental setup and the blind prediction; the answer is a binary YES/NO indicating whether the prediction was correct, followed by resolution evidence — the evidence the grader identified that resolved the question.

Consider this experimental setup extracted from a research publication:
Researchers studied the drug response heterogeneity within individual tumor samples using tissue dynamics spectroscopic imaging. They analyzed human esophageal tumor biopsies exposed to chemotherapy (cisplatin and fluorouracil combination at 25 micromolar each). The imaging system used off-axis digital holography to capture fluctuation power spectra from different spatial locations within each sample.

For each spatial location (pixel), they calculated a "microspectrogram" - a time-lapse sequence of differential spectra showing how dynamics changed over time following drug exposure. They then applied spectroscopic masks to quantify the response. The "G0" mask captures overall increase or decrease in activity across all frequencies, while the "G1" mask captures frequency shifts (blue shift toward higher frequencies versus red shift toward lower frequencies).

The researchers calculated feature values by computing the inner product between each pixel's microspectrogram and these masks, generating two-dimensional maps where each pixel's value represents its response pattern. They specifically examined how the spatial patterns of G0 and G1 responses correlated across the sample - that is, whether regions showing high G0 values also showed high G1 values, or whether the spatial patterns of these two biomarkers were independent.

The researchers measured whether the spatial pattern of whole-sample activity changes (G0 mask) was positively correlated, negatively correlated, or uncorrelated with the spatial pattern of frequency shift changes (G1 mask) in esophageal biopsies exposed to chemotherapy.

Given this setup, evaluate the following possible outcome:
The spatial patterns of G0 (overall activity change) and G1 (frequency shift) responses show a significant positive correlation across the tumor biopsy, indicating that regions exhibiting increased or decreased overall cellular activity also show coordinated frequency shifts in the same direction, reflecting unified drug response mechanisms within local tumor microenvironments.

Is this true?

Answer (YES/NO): NO